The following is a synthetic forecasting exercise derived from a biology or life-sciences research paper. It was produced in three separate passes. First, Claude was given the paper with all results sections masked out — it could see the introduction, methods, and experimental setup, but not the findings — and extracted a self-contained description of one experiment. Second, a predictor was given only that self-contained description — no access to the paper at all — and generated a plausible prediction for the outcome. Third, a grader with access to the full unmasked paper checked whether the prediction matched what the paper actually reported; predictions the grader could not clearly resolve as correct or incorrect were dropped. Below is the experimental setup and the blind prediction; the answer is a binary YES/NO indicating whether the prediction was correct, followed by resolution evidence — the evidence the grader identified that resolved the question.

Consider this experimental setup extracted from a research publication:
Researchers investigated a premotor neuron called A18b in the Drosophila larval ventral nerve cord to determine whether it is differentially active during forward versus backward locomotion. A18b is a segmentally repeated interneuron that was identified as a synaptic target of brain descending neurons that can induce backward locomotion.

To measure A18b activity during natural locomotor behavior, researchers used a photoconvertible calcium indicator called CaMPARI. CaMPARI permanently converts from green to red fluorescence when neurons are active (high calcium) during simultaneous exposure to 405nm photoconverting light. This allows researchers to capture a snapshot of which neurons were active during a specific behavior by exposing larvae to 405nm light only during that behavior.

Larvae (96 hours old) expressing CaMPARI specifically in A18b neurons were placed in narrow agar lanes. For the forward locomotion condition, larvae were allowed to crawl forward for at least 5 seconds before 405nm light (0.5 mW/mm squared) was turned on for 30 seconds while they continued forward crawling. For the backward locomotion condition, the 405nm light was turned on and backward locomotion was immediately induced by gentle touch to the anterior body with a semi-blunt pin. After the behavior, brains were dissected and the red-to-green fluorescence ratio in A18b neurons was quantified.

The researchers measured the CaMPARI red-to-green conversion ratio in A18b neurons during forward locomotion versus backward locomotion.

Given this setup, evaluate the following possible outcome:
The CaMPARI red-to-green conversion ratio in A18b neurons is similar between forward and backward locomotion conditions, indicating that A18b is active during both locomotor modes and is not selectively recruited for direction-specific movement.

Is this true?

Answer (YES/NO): NO